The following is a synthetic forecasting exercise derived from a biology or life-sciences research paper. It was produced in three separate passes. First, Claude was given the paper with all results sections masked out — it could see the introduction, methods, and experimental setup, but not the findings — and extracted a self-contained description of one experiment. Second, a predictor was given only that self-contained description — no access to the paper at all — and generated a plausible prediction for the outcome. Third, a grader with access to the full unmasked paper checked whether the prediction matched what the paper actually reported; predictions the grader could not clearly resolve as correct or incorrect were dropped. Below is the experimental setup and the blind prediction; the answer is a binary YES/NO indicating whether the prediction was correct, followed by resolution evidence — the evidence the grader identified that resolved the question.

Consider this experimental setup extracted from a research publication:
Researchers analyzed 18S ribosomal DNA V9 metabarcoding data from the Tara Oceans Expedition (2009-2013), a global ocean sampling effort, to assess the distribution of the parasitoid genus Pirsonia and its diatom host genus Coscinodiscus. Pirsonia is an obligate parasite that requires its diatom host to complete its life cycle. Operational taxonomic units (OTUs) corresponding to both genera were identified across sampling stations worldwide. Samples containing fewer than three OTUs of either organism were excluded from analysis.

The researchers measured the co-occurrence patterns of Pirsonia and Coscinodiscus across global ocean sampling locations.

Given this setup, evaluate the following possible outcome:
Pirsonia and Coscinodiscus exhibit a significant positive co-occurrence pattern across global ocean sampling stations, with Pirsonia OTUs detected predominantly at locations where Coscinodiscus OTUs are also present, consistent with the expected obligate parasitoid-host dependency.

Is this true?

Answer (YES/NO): YES